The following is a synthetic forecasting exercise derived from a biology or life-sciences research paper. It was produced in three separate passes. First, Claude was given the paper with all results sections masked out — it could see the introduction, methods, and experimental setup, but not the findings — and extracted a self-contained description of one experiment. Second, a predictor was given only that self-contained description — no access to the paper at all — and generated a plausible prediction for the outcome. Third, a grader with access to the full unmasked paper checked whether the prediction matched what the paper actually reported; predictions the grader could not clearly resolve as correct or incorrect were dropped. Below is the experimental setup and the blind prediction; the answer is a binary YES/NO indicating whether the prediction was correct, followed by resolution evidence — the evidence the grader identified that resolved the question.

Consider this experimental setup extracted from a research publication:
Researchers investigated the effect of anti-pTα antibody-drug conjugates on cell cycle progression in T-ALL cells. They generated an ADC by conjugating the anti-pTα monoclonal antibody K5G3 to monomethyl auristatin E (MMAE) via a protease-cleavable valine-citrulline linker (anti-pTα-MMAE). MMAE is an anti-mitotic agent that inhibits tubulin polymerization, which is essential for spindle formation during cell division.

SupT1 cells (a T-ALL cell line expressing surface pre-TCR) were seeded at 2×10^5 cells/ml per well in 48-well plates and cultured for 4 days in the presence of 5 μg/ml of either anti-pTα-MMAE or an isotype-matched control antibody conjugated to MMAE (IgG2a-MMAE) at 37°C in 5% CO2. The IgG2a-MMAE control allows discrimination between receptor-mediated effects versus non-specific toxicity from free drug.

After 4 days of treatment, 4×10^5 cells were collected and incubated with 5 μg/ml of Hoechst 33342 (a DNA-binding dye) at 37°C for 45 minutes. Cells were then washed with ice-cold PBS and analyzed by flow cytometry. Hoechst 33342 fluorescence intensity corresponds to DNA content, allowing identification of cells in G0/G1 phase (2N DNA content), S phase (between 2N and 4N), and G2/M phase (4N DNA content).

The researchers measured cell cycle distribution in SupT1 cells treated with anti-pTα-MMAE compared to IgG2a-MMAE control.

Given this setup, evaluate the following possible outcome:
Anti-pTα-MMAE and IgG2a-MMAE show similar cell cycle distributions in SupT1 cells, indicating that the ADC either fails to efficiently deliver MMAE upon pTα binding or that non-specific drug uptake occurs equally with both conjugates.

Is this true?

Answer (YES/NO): NO